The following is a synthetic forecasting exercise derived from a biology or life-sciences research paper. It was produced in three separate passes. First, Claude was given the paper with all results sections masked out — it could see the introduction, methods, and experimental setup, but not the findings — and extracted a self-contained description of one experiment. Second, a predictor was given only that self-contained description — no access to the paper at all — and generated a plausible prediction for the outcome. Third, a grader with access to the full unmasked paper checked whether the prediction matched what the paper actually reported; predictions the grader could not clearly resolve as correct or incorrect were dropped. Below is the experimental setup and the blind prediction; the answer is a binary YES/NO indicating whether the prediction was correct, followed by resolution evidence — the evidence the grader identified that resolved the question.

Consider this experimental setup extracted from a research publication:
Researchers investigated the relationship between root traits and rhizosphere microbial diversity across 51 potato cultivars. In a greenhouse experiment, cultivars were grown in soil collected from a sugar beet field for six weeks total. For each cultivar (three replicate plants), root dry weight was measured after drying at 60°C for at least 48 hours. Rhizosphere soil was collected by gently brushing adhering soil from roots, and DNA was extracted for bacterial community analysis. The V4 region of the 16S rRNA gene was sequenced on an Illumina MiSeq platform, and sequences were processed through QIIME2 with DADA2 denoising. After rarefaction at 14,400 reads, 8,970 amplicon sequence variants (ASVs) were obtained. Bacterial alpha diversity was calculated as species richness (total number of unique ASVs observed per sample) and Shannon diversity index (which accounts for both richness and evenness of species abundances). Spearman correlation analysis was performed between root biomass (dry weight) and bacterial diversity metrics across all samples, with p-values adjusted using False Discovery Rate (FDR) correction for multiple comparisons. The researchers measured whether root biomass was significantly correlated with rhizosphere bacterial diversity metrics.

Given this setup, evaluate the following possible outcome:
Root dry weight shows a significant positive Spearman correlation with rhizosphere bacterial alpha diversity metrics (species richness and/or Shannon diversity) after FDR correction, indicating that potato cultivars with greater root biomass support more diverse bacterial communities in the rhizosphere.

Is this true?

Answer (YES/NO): YES